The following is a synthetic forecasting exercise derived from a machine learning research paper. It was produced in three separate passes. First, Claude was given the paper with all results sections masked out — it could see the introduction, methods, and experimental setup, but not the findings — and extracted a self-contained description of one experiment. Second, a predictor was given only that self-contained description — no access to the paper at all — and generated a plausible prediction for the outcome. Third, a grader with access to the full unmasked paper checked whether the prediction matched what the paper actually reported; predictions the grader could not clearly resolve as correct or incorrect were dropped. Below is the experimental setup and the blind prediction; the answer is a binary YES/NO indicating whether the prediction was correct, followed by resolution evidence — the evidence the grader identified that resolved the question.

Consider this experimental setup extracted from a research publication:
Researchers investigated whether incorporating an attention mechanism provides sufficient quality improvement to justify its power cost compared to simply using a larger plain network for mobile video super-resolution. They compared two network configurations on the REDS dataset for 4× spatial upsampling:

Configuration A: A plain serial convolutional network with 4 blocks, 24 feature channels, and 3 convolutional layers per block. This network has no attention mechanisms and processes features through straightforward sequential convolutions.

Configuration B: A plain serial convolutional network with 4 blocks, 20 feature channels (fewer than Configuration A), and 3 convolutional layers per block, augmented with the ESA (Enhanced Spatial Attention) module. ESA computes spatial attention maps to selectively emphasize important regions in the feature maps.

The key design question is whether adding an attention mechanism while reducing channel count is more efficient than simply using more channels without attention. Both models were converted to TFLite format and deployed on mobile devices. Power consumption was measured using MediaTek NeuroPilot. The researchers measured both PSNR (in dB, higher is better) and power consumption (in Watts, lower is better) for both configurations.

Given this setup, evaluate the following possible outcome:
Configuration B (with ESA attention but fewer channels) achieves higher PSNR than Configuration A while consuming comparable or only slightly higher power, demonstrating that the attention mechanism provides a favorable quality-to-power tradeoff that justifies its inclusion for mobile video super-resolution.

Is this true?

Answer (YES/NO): NO